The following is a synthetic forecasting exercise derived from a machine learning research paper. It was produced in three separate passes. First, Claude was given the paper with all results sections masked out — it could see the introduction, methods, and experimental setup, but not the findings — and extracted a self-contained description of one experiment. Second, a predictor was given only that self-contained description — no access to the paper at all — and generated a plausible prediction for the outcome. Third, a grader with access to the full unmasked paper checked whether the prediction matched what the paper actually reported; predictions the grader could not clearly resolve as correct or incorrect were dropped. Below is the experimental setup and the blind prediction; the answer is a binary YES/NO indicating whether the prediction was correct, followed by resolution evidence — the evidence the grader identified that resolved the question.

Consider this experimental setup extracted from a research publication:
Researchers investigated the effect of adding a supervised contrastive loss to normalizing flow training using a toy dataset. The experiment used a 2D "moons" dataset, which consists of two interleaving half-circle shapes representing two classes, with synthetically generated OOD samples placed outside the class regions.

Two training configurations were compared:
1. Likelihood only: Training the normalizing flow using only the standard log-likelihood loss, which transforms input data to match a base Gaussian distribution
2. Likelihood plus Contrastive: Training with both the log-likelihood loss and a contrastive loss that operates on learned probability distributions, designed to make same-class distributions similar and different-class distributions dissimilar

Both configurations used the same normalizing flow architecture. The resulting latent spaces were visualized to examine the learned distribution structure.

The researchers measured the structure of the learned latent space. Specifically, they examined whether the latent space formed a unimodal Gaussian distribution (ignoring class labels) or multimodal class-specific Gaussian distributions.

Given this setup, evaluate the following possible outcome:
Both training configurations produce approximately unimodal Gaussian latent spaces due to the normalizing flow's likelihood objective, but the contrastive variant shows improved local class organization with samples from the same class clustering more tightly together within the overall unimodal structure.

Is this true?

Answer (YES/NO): NO